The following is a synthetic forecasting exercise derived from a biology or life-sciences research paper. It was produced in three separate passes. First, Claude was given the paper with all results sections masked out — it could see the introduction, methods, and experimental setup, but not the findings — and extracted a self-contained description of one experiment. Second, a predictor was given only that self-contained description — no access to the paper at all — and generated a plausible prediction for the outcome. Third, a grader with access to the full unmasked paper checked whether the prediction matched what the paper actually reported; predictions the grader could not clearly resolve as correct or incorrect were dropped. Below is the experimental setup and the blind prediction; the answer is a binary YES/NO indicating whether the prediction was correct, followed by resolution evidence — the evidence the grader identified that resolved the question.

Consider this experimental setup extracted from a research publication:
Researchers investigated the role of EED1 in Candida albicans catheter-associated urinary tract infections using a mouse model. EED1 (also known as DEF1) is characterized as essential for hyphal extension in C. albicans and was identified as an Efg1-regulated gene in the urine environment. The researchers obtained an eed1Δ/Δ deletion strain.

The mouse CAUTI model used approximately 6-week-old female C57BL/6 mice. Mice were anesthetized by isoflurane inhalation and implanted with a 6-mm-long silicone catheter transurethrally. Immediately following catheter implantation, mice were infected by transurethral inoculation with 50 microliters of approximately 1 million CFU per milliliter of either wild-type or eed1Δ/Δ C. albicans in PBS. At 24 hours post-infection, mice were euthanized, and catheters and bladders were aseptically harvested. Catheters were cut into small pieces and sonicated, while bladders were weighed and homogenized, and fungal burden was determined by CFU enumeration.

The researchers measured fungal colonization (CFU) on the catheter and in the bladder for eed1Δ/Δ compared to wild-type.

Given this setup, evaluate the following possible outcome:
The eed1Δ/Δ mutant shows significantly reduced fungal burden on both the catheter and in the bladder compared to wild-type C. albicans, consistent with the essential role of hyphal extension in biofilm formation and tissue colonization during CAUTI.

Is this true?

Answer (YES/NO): NO